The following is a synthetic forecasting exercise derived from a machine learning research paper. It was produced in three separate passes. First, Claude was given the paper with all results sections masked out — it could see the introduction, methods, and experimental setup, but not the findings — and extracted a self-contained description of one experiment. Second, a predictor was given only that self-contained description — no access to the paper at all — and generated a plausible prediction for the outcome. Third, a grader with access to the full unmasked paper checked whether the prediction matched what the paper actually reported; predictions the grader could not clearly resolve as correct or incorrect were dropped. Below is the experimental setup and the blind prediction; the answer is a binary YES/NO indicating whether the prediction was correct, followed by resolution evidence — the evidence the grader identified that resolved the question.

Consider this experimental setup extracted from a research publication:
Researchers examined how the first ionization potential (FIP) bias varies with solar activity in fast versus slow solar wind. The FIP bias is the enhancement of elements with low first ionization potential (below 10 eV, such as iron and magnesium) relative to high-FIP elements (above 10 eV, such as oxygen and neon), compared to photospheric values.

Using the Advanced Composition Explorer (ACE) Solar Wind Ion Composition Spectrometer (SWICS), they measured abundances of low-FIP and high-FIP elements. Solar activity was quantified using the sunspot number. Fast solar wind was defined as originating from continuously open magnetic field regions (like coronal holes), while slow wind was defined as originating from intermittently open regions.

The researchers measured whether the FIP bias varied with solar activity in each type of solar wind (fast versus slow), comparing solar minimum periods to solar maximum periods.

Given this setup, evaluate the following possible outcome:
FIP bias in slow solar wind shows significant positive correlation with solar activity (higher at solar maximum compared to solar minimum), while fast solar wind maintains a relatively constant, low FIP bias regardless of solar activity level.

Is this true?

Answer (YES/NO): NO